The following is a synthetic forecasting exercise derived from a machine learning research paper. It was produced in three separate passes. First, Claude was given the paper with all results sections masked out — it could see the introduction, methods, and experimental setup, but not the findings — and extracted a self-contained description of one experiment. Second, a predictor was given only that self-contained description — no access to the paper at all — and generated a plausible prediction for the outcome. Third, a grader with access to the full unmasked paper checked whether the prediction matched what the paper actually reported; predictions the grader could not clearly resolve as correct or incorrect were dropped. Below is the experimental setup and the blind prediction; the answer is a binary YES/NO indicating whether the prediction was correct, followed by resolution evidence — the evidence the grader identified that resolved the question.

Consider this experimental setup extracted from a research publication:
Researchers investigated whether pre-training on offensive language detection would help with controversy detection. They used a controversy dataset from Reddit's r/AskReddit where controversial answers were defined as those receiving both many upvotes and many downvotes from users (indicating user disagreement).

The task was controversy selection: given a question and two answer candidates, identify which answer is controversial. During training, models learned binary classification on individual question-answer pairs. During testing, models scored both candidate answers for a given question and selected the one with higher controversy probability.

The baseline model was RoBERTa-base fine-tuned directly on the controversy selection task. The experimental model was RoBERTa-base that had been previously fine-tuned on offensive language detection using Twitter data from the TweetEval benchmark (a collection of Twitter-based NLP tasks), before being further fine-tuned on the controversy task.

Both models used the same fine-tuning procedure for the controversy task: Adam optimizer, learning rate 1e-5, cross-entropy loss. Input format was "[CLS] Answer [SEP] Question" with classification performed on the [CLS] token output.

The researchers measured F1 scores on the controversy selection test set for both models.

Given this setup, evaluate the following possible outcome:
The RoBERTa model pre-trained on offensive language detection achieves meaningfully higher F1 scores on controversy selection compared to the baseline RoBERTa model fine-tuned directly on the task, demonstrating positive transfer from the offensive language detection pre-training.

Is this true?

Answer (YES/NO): NO